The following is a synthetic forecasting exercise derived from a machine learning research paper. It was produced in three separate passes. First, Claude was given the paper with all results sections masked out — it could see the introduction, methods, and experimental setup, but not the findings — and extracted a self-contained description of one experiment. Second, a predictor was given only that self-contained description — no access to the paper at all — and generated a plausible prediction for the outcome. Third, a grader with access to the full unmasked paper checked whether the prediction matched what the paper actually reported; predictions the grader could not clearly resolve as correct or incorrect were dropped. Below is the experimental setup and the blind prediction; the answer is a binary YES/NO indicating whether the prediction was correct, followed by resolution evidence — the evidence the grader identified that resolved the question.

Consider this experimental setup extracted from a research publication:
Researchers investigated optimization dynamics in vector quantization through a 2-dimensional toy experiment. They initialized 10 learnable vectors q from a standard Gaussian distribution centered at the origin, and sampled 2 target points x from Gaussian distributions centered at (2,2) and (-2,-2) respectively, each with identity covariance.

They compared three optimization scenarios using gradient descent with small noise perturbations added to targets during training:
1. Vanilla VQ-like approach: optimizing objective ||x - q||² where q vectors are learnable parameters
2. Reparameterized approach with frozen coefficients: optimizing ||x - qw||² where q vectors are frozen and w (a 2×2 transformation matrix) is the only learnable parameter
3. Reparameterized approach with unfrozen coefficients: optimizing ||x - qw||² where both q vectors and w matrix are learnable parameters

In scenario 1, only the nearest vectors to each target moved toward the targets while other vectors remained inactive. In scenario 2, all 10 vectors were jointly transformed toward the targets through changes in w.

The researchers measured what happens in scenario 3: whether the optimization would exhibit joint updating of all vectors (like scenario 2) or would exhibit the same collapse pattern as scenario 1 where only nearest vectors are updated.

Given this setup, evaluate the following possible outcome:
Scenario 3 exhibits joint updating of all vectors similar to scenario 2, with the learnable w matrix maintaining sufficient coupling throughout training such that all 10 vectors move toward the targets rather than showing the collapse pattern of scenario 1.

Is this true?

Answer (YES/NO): NO